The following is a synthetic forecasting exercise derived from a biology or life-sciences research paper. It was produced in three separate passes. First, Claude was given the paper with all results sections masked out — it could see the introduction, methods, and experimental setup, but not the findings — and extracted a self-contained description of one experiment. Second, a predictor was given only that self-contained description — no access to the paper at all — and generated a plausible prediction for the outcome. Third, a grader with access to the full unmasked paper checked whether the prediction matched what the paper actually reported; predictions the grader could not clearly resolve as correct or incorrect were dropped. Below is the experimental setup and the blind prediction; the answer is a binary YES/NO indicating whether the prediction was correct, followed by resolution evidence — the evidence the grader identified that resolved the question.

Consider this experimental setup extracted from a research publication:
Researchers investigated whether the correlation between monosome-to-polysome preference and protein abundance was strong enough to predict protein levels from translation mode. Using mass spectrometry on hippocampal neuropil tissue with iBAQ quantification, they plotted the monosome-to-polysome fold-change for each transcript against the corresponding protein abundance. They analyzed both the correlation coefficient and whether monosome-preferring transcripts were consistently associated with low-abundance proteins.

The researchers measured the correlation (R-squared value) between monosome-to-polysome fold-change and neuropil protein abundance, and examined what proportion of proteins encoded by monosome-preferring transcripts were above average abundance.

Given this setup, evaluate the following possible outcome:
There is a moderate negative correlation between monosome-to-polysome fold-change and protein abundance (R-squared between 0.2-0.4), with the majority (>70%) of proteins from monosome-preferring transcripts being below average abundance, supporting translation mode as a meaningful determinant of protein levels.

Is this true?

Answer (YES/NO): NO